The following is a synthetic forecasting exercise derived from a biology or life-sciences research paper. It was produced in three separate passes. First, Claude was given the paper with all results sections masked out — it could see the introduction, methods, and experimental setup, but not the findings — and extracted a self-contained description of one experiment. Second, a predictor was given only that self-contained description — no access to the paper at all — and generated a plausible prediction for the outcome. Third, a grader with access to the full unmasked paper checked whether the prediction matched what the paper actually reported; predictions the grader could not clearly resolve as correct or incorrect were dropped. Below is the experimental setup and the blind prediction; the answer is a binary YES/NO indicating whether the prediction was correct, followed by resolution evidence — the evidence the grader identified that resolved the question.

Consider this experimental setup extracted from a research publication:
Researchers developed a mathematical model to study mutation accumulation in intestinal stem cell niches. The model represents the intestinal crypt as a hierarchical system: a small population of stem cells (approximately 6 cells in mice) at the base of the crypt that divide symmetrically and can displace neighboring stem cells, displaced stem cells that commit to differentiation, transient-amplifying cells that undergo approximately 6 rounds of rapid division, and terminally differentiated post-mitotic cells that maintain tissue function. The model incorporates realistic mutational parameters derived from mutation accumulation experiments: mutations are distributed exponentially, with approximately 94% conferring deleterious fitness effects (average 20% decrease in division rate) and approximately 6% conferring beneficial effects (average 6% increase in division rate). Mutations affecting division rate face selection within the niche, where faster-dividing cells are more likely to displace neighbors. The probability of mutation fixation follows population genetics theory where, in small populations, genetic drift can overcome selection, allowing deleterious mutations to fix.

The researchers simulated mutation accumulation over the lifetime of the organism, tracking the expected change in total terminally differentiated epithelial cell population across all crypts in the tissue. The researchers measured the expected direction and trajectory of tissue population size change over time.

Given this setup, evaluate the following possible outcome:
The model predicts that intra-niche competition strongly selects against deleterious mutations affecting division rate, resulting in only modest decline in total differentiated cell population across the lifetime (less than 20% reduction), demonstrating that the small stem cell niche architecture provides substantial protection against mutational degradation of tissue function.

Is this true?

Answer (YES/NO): NO